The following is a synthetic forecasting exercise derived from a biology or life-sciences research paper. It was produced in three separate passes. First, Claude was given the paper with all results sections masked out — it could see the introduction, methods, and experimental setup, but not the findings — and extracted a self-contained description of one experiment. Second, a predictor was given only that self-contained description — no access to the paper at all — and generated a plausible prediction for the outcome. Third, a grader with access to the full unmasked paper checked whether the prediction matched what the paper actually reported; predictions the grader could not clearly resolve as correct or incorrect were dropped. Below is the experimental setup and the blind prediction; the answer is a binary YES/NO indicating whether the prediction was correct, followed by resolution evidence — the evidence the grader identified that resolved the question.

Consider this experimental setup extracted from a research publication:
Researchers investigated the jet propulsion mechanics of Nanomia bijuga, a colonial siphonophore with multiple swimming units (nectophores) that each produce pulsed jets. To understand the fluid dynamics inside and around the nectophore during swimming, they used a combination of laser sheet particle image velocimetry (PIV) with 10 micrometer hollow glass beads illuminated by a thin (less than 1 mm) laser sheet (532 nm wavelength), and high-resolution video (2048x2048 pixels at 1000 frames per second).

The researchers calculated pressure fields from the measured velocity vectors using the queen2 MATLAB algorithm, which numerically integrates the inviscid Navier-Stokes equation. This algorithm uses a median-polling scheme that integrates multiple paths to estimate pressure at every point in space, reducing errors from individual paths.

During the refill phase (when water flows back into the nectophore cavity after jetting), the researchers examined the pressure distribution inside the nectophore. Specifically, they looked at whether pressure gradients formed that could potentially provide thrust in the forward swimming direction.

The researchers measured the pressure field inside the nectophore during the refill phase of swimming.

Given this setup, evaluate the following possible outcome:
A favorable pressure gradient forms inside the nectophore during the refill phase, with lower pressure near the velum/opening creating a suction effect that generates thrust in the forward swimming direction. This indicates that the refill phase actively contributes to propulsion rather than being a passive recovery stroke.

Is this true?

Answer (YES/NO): NO